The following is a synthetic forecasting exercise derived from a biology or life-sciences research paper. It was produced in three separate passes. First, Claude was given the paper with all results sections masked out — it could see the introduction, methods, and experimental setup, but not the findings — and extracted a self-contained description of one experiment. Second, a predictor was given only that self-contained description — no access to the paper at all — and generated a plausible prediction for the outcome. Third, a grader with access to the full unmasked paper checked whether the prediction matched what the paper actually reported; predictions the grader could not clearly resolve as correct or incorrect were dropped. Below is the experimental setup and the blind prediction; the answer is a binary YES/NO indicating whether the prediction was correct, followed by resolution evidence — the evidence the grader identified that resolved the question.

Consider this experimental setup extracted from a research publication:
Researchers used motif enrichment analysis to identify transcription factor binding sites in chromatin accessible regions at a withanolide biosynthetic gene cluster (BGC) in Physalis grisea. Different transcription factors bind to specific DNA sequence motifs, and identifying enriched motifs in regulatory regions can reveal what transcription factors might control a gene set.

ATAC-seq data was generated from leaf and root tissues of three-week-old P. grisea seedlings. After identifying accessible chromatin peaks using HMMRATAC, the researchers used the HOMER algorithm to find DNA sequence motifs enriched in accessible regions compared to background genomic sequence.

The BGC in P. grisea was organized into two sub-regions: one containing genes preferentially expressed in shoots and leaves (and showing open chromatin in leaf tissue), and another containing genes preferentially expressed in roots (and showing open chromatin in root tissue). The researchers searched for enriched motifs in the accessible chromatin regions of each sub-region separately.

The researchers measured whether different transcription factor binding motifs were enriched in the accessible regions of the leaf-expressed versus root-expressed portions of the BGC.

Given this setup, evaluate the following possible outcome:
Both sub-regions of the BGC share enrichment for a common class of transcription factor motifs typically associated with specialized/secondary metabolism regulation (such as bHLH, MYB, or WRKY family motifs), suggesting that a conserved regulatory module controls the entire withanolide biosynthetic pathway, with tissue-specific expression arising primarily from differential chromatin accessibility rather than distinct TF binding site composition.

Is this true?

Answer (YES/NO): NO